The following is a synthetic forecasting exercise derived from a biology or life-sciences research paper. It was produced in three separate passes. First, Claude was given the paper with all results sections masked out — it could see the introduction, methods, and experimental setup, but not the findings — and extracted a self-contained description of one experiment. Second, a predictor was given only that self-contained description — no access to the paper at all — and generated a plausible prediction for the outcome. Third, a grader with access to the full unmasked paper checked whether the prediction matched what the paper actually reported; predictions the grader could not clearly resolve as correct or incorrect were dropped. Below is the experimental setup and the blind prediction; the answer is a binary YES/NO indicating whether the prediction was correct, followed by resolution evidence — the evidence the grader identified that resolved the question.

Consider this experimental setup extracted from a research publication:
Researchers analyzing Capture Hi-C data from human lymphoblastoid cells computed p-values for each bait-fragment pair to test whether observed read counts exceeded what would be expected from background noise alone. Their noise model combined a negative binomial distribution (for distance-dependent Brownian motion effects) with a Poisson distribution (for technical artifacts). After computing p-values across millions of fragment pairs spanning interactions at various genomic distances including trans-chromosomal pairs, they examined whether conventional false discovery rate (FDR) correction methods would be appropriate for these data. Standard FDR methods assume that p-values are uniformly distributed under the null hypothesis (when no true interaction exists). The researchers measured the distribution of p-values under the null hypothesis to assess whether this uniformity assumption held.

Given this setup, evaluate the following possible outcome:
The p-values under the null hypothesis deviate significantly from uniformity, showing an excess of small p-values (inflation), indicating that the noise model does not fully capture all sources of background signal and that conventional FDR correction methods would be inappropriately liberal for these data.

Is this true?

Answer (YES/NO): NO